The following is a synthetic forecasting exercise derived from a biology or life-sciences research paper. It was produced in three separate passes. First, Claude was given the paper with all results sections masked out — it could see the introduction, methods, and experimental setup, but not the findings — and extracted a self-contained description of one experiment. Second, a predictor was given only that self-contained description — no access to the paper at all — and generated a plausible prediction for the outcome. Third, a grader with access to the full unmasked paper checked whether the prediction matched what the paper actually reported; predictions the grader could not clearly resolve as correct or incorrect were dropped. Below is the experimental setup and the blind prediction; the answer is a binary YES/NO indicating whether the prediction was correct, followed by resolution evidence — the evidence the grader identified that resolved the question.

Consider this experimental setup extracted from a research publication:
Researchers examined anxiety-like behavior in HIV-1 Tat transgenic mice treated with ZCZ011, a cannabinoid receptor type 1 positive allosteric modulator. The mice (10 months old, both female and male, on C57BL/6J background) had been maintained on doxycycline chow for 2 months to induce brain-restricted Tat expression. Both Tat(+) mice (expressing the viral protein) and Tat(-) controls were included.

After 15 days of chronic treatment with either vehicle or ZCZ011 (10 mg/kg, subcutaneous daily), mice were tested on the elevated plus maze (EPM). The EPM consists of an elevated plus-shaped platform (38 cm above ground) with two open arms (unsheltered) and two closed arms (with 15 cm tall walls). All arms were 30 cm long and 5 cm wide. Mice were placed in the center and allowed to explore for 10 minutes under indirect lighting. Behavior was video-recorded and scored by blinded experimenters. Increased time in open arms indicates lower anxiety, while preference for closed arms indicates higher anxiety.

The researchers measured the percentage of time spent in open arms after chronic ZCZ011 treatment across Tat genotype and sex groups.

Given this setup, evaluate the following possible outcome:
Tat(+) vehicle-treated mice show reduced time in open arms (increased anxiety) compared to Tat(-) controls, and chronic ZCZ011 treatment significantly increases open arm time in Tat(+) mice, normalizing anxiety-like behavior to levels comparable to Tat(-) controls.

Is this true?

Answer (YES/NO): NO